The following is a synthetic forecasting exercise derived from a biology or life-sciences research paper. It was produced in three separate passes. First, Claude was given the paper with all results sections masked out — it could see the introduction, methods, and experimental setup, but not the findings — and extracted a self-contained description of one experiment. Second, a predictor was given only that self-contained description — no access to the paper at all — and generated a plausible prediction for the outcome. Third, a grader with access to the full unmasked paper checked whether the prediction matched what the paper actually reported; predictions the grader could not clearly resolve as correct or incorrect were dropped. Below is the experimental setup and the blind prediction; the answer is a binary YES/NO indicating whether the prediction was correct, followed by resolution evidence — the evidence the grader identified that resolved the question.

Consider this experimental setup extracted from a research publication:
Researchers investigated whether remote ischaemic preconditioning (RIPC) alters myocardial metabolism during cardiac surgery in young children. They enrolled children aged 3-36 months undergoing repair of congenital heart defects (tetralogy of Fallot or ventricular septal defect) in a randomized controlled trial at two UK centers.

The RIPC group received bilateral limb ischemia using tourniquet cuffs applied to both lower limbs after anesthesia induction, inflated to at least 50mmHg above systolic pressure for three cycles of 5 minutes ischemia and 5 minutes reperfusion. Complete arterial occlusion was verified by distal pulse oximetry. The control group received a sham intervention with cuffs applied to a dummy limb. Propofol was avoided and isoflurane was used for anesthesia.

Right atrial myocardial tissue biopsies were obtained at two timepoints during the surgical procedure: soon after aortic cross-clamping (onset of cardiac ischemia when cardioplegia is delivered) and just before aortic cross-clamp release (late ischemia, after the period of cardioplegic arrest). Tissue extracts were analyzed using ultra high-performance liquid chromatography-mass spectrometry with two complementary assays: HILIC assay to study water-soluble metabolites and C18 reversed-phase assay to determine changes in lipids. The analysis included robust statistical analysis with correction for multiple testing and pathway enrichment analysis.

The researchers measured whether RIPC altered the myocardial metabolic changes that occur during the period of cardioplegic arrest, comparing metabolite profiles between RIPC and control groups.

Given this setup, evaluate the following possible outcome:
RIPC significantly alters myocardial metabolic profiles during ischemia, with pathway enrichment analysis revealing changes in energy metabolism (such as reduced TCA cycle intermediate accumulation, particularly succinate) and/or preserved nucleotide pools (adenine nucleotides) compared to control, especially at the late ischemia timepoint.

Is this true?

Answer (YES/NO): NO